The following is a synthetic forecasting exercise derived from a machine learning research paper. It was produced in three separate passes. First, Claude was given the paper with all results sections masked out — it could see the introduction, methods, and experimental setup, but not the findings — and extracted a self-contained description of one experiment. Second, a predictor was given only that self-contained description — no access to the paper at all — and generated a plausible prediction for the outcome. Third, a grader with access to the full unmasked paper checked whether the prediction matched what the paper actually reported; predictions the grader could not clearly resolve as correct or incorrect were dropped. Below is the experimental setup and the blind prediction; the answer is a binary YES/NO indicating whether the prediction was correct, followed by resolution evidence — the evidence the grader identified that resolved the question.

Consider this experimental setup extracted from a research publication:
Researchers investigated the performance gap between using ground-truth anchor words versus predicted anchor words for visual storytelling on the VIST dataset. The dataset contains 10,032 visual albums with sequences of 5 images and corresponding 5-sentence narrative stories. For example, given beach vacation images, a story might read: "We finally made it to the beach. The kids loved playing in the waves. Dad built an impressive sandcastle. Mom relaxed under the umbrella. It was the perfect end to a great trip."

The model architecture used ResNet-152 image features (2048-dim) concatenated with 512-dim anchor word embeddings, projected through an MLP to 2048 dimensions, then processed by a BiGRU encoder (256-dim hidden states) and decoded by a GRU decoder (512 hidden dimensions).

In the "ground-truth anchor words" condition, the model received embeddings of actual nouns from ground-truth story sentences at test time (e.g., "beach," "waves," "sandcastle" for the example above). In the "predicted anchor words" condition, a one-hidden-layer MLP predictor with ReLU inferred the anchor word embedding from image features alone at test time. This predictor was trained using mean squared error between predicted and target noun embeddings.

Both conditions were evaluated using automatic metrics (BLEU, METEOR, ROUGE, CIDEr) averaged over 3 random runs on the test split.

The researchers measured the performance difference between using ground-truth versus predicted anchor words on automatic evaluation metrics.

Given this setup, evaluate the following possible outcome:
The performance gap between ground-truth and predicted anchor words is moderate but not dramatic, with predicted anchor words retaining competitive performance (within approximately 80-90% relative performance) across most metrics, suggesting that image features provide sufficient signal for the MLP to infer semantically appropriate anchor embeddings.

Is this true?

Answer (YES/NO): NO